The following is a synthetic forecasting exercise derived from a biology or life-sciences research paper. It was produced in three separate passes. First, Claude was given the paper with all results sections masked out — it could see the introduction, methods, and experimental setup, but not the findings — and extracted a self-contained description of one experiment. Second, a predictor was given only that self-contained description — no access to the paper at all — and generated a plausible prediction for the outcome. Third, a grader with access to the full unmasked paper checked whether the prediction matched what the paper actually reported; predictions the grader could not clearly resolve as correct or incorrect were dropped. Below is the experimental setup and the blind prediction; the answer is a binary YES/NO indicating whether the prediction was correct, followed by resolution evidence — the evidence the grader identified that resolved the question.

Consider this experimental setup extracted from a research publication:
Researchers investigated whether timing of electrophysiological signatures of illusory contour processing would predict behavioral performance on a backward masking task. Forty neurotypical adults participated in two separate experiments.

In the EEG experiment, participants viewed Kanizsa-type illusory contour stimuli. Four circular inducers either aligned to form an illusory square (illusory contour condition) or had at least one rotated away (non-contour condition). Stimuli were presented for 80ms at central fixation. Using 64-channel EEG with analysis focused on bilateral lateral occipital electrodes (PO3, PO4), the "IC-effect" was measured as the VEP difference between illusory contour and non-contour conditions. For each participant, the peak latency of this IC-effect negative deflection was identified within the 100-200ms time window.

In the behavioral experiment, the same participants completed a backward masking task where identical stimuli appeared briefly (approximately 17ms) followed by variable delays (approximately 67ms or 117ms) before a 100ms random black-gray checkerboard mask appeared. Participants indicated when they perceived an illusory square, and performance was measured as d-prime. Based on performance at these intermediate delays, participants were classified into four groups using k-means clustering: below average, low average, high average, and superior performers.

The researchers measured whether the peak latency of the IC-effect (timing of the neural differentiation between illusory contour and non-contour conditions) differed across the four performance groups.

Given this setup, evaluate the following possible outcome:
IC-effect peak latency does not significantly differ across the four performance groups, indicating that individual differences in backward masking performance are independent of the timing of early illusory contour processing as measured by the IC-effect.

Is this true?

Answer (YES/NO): YES